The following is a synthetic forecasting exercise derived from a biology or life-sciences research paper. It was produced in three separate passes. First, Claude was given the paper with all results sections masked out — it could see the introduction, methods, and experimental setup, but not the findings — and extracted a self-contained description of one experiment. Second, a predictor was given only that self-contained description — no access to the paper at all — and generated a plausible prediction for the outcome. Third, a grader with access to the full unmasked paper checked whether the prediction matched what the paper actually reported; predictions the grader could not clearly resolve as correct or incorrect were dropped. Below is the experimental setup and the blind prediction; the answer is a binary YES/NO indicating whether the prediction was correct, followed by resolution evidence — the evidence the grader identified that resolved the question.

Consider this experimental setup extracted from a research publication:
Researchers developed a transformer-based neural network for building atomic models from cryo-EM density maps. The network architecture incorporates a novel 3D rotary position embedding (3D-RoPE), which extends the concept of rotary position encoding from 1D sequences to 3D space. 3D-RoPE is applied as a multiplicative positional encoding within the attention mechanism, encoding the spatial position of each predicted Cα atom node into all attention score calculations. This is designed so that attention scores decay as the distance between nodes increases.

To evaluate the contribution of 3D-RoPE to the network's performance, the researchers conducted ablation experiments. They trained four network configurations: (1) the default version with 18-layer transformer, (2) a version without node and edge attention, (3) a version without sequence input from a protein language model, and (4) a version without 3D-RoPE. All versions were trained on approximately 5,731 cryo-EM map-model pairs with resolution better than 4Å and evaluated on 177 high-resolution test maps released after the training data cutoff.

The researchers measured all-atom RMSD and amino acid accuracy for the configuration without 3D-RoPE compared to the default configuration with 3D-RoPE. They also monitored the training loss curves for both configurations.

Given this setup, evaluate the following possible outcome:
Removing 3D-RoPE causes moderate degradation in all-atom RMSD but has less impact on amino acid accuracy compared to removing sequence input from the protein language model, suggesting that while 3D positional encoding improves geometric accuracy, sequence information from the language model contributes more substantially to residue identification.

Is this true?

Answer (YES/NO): NO